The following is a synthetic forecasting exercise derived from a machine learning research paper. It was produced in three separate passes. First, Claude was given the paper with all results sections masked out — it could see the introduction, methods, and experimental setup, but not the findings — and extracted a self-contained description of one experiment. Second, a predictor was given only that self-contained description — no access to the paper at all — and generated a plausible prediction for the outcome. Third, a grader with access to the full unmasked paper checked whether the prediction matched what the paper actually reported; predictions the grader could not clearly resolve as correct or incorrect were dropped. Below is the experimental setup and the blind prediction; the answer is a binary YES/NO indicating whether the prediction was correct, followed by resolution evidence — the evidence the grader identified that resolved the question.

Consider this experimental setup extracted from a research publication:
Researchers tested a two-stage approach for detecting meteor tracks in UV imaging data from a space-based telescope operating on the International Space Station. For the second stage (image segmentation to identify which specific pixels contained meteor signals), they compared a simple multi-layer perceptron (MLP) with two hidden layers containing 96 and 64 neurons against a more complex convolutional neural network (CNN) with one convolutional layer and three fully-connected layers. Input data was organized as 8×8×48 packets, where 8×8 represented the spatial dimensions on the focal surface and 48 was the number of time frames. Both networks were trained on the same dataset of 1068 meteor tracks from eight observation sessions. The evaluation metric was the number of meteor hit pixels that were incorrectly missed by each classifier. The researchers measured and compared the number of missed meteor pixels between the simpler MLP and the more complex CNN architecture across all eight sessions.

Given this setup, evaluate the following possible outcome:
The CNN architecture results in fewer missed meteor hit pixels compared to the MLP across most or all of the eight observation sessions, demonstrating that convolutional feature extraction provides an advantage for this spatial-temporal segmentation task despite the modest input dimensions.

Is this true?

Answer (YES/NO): NO